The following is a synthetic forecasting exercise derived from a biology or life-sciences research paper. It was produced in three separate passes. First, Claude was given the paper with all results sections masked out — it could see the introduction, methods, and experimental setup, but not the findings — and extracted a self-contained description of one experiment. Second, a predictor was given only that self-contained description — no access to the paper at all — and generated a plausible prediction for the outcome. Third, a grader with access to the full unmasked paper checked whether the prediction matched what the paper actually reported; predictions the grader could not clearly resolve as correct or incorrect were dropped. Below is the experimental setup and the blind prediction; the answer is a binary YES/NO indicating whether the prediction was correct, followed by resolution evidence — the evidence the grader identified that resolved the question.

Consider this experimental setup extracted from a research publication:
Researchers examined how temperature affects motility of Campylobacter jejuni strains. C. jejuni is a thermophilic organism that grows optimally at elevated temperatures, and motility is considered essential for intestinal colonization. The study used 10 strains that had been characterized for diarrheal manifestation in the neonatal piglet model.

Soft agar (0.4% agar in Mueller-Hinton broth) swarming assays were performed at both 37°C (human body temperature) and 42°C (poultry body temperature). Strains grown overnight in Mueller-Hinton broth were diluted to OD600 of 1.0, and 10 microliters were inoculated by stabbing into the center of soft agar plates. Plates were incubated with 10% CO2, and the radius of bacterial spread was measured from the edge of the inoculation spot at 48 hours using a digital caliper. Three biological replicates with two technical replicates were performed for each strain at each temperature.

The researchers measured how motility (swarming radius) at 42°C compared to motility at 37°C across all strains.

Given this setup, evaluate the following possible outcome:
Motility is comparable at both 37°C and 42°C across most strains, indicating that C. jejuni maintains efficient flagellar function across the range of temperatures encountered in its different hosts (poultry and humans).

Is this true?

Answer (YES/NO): YES